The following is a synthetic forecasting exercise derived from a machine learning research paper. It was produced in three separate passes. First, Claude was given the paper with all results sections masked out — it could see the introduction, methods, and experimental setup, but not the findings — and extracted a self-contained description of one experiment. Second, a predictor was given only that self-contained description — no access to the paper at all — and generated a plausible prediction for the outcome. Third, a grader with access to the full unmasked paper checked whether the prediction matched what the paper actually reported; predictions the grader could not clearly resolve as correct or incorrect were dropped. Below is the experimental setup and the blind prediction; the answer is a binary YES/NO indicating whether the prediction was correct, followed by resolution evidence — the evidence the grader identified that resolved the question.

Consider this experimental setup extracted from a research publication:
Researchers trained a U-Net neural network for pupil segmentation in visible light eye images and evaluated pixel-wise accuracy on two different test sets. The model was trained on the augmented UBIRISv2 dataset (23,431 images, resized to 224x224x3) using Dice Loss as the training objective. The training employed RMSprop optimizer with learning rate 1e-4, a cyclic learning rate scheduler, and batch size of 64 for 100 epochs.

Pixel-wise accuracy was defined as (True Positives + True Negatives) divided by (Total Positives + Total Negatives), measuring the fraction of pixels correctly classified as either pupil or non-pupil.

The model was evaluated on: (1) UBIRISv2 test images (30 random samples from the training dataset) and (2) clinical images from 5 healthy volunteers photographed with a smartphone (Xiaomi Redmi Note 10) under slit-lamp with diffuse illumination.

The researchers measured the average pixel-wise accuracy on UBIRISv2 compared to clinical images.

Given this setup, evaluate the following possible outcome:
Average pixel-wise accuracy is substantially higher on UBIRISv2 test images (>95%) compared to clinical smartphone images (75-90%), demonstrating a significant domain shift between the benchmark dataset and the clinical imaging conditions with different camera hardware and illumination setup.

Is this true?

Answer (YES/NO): NO